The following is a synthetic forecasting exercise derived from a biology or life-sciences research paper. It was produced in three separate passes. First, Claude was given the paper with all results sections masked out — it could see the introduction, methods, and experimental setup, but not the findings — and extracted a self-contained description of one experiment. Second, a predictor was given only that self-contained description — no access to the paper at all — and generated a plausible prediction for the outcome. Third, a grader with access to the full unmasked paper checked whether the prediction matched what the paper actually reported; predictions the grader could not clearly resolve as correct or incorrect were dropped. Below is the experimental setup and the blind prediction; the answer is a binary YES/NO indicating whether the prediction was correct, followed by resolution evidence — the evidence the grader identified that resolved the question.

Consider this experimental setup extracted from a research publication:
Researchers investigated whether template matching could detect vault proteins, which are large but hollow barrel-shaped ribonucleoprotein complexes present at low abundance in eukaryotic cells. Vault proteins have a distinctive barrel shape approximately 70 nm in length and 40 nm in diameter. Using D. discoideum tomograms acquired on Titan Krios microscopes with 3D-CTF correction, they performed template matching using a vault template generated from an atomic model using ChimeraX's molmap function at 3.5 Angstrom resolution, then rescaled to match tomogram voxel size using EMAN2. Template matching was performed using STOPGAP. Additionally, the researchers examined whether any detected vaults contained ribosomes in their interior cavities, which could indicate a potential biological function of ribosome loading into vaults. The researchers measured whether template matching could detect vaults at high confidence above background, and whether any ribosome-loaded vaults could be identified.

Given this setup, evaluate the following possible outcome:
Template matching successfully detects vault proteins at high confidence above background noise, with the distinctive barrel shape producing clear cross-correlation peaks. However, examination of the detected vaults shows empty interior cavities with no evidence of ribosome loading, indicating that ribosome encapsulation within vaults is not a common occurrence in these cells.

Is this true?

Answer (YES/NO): NO